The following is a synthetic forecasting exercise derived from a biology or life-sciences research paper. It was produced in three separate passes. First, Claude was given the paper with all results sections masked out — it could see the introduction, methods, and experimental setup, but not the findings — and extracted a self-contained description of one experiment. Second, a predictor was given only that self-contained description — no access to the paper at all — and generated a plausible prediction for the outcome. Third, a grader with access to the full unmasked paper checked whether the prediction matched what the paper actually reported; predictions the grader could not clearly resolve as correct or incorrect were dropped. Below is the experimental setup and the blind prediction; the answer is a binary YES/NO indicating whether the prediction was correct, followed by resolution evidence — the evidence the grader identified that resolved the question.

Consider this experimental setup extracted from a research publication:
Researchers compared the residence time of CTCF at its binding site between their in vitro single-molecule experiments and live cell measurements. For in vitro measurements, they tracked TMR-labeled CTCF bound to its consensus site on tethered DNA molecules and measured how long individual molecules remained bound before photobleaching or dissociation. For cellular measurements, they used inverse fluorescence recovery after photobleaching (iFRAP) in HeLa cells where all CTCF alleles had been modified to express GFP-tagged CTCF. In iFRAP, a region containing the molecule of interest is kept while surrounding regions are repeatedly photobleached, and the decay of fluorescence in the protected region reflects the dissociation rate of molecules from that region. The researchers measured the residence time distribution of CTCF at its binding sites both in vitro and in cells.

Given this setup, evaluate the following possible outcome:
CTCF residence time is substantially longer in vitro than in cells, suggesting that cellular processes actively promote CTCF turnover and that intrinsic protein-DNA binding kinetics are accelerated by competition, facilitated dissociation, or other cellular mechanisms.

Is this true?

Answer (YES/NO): NO